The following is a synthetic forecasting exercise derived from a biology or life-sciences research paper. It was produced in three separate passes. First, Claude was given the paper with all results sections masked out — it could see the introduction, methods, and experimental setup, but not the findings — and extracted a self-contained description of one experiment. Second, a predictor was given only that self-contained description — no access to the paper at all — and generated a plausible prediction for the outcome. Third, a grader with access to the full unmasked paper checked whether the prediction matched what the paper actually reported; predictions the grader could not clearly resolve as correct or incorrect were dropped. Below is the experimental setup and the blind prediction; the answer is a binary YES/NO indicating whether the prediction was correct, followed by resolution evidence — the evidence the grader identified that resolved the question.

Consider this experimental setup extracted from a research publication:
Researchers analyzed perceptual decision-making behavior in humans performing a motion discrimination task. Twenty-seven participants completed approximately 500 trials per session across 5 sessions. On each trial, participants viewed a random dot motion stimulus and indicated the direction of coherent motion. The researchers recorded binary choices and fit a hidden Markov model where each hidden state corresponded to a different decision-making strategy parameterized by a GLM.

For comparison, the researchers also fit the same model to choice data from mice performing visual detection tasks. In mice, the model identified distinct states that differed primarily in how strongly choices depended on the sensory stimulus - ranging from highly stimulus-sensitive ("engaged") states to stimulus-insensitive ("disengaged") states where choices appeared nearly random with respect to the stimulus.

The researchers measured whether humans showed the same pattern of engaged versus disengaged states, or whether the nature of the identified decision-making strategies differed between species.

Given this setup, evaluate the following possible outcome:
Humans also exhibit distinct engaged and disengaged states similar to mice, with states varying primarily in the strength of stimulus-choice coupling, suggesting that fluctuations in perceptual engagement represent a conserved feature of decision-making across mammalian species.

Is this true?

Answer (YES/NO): NO